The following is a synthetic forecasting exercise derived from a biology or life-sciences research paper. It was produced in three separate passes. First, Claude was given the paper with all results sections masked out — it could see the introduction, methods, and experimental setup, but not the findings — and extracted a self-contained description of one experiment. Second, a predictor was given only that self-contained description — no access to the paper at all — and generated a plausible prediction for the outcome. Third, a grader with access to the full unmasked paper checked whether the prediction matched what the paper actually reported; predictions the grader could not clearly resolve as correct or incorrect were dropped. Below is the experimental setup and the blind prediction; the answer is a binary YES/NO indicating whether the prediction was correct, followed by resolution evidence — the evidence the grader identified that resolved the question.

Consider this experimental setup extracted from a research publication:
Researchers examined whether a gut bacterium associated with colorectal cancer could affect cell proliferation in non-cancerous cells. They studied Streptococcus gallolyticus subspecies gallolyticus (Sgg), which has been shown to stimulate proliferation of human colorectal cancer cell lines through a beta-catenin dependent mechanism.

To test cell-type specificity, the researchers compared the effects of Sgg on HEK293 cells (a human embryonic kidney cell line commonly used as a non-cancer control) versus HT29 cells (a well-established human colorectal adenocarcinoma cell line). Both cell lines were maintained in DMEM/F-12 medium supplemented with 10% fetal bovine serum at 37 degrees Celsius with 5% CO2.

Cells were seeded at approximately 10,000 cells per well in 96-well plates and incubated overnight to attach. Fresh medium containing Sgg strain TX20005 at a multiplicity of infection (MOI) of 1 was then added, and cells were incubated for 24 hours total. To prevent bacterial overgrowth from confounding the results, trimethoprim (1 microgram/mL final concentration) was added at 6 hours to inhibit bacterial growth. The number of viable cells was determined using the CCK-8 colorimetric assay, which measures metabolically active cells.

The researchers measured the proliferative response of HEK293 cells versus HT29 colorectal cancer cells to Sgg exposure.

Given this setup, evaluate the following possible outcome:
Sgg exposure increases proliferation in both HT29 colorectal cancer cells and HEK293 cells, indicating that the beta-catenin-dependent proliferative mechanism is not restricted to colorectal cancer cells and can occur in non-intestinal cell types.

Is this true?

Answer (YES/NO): NO